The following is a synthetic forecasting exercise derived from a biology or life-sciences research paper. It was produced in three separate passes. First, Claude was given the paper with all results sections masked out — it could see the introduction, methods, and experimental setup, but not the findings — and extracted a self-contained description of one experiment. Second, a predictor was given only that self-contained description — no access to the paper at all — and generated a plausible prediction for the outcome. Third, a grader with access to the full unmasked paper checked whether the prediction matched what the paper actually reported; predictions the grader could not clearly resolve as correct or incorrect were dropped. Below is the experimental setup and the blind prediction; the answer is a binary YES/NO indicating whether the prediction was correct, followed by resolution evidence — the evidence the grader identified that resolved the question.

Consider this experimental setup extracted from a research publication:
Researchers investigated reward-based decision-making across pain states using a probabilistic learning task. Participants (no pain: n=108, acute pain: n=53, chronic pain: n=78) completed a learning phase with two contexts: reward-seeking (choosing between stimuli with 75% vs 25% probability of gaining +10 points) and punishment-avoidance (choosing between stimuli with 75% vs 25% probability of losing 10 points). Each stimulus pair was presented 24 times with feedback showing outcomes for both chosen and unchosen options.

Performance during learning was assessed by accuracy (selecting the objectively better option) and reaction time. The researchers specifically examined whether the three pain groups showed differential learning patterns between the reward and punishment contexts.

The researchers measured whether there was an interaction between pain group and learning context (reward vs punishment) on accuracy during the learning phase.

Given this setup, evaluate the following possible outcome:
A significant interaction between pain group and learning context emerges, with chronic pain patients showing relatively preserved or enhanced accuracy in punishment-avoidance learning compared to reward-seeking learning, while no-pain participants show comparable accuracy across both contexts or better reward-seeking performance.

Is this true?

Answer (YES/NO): NO